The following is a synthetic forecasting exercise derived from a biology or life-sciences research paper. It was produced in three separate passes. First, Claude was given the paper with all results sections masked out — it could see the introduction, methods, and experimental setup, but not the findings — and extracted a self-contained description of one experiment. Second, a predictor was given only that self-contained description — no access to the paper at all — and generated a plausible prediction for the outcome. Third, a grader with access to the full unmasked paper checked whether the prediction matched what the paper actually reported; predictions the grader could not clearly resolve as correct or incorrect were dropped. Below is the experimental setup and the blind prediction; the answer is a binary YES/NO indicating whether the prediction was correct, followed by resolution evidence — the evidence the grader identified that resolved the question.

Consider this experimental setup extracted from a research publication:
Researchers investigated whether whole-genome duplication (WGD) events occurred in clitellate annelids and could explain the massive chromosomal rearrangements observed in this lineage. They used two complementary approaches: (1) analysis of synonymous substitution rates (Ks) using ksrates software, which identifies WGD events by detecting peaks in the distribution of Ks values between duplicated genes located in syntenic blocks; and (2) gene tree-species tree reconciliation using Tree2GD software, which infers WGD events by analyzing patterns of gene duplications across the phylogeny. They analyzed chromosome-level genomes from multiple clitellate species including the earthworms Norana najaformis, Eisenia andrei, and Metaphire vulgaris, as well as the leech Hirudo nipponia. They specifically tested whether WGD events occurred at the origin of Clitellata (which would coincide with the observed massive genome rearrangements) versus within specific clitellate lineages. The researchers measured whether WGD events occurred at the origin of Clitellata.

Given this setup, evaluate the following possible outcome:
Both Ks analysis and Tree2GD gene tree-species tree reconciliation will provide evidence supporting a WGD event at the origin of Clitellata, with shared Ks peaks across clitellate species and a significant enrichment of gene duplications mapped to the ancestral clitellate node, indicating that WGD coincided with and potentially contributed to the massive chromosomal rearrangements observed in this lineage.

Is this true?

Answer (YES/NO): NO